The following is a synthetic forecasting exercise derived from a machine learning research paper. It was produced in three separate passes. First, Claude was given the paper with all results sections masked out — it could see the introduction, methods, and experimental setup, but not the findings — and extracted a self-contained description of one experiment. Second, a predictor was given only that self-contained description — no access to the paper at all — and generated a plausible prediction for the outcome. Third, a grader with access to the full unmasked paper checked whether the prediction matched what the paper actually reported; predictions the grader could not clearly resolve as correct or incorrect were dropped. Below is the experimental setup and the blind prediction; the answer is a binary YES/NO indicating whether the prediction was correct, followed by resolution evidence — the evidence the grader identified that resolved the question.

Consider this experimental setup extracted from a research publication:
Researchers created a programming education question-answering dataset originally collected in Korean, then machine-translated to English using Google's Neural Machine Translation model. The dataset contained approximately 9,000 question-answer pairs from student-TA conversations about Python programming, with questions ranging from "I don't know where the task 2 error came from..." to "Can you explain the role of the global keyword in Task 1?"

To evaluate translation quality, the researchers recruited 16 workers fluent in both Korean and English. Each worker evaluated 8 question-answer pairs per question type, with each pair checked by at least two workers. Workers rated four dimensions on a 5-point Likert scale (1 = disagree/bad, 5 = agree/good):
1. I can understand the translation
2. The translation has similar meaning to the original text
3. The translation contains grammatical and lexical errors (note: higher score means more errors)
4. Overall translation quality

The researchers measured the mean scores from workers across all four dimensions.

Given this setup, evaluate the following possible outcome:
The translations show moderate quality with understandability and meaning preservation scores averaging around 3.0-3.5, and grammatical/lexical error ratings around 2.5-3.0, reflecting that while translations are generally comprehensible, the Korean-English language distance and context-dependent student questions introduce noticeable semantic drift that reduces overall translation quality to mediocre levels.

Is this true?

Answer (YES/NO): NO